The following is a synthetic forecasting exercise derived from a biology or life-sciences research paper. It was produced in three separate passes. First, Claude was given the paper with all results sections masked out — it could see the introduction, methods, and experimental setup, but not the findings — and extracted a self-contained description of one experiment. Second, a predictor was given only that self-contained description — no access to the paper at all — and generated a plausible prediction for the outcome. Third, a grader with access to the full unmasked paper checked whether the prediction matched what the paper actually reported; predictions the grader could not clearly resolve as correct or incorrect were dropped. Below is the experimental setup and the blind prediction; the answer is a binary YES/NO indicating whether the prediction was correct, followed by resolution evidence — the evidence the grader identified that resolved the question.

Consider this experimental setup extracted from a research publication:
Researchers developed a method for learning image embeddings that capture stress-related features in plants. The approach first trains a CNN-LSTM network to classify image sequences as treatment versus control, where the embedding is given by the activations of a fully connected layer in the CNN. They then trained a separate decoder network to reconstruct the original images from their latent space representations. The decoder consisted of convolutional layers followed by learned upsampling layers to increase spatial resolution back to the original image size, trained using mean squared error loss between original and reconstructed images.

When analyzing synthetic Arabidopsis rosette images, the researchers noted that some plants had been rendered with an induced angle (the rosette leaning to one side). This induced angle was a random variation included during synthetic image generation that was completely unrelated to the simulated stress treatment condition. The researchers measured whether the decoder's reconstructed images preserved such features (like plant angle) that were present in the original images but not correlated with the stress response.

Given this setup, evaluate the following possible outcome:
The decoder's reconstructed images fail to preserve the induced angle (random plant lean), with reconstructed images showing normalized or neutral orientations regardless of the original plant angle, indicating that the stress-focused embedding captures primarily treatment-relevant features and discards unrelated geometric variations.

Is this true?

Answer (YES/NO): YES